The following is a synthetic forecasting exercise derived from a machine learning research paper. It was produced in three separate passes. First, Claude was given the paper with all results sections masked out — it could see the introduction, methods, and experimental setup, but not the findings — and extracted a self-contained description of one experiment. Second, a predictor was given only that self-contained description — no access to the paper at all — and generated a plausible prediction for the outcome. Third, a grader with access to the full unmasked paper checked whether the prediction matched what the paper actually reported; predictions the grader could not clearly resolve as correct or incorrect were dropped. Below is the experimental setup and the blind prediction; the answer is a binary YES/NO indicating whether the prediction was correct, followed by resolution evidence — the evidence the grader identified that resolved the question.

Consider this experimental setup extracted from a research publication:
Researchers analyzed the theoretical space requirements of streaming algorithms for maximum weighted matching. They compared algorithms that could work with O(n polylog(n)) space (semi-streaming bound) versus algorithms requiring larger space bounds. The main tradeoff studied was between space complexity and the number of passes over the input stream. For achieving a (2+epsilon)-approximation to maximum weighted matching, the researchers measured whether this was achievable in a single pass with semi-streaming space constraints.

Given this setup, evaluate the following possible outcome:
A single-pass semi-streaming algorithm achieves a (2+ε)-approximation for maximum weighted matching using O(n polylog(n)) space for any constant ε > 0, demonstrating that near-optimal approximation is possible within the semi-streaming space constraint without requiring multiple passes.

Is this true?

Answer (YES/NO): YES